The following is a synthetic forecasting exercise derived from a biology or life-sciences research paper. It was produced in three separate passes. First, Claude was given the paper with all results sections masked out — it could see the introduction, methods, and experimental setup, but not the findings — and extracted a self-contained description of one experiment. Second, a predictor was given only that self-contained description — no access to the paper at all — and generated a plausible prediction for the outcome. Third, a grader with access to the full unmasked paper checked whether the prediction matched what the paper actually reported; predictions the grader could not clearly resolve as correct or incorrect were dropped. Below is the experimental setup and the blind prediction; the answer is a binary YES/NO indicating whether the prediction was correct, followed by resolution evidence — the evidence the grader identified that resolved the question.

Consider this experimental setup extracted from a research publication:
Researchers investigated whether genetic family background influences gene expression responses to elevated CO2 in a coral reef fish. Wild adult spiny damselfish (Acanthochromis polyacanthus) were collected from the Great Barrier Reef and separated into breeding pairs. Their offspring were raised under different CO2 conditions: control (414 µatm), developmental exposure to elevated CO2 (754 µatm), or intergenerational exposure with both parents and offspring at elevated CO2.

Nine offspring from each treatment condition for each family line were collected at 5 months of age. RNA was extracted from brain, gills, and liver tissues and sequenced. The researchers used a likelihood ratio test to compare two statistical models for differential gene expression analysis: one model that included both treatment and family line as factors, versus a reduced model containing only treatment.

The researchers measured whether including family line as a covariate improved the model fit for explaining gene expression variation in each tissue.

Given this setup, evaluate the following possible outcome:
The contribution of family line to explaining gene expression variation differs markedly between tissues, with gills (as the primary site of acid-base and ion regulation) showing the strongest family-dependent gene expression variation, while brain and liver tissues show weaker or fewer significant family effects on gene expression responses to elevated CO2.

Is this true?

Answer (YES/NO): NO